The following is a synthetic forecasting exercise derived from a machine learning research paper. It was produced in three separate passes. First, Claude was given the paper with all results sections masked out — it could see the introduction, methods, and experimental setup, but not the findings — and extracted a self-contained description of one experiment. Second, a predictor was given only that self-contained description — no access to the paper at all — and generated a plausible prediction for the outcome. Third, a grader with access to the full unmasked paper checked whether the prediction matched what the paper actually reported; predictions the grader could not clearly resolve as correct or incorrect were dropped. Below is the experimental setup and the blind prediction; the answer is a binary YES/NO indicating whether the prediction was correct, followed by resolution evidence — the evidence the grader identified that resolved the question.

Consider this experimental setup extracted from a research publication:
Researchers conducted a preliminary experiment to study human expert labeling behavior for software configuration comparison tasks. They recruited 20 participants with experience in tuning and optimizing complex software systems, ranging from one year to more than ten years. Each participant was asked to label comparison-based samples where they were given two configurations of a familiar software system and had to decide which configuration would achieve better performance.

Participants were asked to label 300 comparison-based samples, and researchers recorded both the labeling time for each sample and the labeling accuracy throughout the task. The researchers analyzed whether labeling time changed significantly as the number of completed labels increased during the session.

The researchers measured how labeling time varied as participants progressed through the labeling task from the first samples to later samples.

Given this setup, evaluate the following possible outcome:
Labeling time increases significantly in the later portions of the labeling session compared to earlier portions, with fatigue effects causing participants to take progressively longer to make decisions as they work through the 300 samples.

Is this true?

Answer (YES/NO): NO